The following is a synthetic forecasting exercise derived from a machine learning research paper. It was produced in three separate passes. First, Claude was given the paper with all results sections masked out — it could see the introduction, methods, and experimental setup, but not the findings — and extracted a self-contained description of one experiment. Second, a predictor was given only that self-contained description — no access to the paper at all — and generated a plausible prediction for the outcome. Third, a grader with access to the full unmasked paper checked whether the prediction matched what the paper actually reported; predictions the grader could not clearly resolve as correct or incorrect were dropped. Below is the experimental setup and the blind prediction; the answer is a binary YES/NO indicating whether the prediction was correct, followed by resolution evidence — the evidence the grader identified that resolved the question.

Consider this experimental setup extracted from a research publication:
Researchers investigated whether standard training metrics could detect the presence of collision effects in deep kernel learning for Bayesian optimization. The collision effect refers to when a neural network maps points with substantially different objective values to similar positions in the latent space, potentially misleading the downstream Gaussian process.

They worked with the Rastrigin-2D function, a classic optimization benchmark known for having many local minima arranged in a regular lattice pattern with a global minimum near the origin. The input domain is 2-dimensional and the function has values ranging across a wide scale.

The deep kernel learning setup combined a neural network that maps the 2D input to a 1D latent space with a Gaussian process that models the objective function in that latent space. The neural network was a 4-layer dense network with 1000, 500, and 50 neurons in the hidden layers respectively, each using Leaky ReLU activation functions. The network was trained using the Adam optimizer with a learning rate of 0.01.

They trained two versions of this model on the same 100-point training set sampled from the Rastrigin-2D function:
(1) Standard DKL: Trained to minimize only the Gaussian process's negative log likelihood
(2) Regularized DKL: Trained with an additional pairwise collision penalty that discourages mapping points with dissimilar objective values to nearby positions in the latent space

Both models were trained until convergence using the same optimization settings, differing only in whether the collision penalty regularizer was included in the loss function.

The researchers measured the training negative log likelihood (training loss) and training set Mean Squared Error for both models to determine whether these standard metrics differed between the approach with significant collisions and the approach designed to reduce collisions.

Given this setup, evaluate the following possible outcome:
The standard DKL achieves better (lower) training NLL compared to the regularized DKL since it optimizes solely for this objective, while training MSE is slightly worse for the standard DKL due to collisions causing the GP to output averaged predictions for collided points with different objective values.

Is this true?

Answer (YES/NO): NO